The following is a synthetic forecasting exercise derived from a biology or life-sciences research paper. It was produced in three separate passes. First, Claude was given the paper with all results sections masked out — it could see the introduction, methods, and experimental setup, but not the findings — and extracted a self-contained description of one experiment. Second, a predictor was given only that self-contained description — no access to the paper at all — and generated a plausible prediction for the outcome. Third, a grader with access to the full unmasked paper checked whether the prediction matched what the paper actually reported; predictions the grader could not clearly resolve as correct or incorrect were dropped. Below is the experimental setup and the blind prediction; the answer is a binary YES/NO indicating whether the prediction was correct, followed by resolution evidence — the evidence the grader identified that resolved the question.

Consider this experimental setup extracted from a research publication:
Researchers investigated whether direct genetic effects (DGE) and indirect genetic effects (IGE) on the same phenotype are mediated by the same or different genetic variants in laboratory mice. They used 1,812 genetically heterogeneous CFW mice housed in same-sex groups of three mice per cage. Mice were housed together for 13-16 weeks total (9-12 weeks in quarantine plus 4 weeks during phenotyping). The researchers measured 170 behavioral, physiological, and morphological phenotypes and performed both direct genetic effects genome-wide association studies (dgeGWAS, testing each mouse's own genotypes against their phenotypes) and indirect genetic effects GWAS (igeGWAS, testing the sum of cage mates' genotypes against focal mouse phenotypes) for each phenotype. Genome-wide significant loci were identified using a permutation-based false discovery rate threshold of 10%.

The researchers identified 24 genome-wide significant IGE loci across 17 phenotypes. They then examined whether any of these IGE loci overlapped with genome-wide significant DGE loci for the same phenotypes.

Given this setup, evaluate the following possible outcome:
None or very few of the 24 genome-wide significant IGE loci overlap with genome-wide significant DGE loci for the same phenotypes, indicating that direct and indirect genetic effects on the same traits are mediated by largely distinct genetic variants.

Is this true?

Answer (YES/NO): YES